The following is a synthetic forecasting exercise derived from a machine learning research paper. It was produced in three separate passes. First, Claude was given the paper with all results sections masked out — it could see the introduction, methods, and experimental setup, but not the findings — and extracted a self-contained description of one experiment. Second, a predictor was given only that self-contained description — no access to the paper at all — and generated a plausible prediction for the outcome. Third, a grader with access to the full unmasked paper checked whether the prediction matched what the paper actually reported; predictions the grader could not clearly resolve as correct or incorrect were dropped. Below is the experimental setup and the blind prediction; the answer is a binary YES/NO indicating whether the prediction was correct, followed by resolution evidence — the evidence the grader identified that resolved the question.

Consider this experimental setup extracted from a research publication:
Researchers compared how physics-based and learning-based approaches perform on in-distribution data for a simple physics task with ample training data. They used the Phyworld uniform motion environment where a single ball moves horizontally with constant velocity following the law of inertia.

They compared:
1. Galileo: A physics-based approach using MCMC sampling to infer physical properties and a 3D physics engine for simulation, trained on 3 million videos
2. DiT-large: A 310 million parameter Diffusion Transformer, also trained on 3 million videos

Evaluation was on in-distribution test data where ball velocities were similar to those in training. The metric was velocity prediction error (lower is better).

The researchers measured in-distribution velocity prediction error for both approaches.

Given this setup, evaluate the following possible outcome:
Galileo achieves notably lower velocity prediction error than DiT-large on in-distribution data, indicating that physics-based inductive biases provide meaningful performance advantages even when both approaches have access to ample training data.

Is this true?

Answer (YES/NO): NO